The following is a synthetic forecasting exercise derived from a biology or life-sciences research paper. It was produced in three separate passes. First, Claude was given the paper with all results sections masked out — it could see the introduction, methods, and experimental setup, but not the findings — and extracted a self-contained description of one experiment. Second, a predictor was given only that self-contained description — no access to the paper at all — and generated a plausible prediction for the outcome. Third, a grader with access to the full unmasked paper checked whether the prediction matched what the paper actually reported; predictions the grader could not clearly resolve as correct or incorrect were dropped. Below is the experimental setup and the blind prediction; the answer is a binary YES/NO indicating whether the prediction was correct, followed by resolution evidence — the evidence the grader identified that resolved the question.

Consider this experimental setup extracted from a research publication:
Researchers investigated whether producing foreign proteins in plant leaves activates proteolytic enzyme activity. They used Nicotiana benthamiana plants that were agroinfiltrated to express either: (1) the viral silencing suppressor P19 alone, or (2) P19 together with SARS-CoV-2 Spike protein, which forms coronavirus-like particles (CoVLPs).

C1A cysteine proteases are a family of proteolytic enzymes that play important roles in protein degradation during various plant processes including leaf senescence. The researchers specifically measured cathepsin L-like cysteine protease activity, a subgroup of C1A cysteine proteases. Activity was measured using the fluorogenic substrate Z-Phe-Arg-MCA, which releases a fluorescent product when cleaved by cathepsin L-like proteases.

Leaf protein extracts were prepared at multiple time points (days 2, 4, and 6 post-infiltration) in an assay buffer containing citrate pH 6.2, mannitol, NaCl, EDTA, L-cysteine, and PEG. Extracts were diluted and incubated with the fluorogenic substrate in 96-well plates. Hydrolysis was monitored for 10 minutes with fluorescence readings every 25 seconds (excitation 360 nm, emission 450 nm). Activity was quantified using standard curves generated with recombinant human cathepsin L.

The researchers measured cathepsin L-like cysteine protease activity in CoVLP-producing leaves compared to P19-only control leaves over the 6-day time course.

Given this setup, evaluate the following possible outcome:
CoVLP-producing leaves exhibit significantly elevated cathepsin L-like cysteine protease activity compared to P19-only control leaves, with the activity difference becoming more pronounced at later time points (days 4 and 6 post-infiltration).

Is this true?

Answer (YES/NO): YES